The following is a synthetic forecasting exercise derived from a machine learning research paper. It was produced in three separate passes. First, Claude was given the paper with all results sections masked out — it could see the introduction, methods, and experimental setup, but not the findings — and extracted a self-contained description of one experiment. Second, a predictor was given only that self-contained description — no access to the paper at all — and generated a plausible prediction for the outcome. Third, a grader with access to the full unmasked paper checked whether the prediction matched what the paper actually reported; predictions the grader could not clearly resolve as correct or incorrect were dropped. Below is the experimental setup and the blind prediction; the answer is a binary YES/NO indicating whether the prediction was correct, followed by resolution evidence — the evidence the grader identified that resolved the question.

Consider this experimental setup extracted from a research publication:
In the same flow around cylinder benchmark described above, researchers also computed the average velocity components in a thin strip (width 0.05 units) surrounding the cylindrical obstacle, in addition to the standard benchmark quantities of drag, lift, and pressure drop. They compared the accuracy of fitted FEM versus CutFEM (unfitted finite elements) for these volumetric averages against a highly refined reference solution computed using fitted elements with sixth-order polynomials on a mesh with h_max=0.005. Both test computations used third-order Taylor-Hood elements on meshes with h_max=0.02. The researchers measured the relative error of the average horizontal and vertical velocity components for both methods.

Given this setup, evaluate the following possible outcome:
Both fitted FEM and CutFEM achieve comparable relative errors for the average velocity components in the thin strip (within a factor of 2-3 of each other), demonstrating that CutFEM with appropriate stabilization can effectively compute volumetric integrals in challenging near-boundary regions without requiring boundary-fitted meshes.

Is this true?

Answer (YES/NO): NO